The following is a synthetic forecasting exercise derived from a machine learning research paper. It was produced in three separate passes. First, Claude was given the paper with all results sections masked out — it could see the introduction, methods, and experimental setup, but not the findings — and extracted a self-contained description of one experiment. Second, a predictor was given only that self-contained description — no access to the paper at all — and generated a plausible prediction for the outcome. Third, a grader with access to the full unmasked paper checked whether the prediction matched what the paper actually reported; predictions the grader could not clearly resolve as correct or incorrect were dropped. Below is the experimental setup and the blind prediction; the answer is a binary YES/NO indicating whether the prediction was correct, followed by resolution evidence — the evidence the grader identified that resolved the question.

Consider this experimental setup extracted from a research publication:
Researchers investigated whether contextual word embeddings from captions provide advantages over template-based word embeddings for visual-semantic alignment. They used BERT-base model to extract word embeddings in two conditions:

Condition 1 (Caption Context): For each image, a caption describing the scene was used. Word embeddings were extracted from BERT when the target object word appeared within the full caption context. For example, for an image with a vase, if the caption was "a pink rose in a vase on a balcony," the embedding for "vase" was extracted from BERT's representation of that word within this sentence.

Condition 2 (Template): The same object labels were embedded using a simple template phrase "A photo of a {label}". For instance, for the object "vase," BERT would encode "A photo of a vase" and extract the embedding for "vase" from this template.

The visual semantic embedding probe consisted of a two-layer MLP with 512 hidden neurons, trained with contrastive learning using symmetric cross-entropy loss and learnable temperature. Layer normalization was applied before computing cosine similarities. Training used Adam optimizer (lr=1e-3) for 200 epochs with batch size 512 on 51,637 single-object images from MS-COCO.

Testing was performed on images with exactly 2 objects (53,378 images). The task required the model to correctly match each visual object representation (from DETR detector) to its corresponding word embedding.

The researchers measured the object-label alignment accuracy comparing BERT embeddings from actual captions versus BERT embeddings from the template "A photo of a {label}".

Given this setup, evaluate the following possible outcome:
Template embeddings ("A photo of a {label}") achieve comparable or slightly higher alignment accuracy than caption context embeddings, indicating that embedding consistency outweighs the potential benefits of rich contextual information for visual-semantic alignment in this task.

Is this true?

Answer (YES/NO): NO